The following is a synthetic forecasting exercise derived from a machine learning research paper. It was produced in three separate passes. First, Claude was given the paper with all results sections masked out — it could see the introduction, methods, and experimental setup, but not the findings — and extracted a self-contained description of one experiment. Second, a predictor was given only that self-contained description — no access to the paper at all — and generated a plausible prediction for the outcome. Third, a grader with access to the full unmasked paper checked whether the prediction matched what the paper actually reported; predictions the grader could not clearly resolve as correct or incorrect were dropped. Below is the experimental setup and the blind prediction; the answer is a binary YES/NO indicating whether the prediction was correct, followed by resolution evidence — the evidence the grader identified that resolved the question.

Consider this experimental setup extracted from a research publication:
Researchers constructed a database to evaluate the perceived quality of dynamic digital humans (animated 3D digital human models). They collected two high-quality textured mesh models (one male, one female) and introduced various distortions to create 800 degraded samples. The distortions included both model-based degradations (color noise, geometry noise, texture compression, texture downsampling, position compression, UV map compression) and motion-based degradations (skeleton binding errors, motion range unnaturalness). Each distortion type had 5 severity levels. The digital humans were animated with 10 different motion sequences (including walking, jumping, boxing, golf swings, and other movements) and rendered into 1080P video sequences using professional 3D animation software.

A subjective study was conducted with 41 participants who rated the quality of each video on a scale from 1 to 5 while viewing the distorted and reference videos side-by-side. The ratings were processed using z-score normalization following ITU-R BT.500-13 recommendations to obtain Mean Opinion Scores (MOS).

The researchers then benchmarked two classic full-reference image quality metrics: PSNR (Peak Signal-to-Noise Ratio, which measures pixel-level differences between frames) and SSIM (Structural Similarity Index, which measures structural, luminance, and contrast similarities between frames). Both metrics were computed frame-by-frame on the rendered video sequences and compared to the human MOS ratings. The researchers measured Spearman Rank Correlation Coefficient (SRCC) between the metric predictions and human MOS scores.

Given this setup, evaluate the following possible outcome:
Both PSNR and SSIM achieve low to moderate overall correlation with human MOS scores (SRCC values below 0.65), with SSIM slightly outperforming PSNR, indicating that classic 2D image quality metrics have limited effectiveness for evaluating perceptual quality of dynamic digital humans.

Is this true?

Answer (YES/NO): YES